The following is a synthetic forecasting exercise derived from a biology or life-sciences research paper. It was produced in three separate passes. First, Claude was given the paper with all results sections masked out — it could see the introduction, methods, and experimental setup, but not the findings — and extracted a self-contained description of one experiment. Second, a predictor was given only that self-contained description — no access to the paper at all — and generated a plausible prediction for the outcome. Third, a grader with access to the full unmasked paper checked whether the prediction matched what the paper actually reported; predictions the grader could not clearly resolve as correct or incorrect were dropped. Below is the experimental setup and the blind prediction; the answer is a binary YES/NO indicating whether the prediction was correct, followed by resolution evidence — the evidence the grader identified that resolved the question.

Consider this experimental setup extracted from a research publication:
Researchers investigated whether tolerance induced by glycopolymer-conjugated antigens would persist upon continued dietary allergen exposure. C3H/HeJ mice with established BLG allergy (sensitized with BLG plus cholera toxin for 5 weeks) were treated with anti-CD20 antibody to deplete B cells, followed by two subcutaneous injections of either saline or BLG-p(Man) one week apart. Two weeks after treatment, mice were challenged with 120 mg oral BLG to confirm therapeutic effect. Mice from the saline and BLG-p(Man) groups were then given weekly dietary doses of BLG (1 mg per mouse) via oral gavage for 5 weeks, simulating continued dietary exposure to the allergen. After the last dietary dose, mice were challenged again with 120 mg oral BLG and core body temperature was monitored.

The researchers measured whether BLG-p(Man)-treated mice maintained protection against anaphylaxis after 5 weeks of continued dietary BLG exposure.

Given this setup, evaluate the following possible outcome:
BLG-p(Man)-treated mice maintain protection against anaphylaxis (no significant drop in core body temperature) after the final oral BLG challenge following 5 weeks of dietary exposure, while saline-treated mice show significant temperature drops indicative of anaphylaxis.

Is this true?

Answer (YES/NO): YES